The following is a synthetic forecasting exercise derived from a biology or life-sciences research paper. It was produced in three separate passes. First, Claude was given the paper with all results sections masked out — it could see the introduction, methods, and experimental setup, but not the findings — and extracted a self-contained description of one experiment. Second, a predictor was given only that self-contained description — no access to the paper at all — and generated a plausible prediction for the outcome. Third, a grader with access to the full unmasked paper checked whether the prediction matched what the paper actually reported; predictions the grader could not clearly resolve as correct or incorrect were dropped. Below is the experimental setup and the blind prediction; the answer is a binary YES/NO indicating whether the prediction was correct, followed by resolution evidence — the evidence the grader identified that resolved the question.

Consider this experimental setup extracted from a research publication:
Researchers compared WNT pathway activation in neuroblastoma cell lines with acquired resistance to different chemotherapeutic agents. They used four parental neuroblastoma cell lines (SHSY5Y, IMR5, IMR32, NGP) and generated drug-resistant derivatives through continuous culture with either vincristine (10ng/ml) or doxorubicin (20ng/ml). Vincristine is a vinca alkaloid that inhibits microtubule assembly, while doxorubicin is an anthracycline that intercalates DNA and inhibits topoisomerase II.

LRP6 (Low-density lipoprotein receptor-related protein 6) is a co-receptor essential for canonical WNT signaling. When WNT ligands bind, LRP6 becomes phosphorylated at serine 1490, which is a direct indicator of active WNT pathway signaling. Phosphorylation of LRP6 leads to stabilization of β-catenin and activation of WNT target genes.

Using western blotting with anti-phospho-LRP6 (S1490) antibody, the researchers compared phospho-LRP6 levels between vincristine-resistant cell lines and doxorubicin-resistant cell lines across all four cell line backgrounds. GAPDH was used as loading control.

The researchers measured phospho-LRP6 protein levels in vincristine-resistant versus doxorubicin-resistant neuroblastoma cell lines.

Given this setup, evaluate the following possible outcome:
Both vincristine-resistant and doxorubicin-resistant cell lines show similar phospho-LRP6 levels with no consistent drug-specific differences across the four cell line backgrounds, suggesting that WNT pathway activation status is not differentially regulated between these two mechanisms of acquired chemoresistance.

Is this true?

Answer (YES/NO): NO